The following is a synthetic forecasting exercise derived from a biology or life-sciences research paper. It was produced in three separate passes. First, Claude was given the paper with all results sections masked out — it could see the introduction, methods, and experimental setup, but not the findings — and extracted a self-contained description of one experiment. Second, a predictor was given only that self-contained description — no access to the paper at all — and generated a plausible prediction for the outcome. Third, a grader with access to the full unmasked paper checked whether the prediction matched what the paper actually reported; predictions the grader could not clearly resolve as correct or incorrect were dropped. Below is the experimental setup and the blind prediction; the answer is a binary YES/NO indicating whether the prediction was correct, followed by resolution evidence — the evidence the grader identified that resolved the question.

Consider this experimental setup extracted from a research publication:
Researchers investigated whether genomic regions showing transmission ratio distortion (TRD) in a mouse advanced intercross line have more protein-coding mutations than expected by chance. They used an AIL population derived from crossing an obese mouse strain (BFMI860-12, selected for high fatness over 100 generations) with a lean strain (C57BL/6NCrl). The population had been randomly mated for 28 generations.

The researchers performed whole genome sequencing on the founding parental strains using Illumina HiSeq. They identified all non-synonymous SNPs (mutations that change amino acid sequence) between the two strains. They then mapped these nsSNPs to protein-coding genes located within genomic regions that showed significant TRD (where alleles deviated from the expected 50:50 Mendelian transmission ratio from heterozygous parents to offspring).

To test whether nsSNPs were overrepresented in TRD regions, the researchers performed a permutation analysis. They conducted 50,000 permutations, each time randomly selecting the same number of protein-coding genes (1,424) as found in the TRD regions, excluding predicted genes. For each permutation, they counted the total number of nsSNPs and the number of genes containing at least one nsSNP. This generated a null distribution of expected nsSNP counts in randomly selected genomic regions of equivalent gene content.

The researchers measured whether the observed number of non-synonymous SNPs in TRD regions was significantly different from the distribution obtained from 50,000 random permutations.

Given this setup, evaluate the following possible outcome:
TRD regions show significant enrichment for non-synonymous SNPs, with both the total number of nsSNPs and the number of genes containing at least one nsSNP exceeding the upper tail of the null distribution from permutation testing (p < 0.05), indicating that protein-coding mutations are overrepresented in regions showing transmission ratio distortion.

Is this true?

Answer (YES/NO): NO